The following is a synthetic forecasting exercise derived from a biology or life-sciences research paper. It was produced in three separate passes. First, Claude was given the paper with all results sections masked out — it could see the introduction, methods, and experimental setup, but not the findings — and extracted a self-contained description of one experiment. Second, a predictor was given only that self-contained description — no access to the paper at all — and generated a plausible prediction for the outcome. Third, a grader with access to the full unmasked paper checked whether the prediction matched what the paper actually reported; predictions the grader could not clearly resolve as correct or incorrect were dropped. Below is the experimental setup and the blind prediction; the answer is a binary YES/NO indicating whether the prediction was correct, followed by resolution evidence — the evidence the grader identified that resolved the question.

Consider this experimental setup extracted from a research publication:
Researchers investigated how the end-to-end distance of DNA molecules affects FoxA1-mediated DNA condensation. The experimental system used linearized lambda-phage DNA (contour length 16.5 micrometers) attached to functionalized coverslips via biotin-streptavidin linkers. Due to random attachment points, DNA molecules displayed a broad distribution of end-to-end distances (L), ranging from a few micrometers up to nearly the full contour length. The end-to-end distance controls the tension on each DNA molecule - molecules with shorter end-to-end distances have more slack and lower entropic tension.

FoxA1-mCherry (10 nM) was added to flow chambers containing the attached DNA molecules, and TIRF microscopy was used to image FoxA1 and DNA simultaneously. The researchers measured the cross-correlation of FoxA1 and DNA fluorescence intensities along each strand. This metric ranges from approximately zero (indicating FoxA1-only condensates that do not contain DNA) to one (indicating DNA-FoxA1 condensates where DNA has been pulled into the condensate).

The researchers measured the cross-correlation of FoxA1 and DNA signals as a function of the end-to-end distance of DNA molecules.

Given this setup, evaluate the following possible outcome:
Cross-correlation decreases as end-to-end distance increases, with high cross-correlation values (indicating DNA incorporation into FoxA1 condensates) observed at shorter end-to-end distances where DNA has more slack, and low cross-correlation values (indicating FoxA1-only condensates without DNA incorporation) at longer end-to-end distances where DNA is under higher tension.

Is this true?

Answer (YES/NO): YES